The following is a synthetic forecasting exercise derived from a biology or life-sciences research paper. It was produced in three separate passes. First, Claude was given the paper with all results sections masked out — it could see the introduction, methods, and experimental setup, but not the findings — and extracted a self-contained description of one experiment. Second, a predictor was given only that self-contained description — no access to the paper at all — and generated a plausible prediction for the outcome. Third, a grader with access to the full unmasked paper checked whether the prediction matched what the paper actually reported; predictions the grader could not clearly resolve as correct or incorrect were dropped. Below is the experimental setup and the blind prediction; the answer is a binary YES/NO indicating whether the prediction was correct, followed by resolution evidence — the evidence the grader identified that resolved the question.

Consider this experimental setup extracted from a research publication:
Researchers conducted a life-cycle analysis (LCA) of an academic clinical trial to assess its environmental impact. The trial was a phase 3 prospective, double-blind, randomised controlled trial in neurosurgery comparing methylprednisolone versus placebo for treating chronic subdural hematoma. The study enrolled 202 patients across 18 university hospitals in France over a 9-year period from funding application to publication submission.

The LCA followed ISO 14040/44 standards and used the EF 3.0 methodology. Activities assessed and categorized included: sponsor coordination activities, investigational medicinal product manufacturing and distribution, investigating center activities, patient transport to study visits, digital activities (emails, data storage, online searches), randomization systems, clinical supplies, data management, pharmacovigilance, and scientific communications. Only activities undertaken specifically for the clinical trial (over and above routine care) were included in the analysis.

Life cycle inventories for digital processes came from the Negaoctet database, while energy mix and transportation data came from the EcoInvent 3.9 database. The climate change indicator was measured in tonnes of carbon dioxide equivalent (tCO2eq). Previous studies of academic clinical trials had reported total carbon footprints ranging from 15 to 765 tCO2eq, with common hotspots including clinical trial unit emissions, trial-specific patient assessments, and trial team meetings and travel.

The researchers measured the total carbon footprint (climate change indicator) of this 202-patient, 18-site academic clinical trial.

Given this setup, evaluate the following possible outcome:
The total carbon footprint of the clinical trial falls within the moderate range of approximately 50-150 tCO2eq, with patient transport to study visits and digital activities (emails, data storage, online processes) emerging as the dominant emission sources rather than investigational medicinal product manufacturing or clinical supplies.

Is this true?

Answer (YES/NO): NO